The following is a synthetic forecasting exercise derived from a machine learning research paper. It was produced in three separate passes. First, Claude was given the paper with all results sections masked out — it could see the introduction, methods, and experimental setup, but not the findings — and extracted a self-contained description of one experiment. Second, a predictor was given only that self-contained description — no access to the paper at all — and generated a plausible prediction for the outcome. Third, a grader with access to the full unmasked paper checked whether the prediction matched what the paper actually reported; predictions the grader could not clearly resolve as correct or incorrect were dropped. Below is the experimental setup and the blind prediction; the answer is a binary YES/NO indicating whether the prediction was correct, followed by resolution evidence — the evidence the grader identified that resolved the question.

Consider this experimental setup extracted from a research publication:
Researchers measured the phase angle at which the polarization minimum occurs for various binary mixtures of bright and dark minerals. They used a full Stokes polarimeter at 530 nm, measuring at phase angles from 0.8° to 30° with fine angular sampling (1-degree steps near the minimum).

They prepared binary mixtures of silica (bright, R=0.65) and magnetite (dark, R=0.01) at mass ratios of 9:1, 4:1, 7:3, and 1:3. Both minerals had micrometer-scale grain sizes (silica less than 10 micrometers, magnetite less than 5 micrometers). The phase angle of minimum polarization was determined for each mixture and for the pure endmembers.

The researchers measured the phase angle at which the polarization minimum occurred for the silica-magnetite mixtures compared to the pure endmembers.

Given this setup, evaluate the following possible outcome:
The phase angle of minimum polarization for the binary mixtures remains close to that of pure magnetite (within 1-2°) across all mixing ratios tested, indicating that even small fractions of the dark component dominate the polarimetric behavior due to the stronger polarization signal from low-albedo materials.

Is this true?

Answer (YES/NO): NO